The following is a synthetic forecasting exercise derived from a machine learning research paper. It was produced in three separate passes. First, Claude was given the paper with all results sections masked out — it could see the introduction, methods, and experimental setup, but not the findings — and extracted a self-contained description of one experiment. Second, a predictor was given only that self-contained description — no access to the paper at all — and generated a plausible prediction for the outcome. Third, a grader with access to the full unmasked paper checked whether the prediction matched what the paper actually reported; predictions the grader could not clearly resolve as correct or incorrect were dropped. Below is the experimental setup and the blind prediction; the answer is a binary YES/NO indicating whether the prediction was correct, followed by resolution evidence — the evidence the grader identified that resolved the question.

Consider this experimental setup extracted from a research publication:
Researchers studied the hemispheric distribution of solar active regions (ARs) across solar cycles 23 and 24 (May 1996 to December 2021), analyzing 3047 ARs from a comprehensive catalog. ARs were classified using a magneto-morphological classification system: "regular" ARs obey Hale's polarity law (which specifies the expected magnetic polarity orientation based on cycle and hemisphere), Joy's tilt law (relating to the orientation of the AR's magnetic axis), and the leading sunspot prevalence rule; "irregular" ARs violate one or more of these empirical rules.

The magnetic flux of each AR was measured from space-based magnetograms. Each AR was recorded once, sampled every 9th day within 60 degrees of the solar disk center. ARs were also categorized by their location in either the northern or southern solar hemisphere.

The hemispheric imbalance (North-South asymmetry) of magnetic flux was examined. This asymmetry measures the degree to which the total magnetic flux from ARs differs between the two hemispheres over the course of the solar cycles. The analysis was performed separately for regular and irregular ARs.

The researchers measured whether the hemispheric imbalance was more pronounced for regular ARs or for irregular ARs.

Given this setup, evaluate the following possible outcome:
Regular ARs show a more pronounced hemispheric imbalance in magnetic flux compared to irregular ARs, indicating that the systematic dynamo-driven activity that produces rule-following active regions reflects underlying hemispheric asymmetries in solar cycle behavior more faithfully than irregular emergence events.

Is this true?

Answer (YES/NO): NO